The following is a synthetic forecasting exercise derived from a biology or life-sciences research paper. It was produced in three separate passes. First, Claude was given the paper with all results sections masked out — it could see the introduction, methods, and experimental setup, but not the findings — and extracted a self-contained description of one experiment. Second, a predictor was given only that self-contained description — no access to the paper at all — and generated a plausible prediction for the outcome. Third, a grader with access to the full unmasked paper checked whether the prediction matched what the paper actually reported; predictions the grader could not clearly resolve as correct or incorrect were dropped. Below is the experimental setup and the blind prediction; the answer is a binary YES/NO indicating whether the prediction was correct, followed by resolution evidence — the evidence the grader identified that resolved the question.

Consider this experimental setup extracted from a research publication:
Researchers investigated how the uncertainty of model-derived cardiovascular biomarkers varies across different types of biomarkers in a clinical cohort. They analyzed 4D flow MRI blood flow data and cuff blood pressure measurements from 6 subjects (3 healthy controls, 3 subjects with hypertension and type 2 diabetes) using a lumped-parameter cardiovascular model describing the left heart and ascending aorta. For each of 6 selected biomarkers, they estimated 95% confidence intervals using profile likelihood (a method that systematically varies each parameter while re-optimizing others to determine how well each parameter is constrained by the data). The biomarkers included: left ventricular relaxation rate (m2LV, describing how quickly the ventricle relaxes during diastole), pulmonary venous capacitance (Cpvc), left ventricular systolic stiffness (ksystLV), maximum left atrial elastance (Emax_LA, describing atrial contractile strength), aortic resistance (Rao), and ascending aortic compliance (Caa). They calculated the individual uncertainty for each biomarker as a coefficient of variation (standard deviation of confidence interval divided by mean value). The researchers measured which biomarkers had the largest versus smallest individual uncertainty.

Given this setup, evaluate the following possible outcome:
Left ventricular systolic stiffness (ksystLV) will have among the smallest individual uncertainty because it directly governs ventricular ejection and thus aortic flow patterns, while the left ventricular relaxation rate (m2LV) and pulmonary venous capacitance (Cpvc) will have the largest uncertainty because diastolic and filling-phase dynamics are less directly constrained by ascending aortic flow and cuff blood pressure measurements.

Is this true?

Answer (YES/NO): NO